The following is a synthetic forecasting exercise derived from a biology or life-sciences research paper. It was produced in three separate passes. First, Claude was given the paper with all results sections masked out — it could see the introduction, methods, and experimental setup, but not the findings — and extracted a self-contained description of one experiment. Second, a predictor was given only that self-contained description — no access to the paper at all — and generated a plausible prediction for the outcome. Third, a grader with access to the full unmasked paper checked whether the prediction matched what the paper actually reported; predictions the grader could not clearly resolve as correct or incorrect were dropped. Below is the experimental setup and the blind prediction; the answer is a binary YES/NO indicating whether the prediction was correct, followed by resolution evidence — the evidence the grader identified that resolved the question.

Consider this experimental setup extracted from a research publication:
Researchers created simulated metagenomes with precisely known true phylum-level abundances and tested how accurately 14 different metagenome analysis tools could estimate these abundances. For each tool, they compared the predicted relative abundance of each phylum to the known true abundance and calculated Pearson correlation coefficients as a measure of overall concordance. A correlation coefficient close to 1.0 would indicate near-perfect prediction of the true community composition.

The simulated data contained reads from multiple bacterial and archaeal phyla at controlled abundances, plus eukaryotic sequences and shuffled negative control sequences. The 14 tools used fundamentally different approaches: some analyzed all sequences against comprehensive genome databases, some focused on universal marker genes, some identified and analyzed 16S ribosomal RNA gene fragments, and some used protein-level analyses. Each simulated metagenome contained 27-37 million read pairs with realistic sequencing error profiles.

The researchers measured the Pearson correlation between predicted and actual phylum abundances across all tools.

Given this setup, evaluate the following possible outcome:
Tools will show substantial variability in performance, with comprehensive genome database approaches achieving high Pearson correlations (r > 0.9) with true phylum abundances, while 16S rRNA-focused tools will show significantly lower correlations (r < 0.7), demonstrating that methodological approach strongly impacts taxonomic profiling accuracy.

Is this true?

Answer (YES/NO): NO